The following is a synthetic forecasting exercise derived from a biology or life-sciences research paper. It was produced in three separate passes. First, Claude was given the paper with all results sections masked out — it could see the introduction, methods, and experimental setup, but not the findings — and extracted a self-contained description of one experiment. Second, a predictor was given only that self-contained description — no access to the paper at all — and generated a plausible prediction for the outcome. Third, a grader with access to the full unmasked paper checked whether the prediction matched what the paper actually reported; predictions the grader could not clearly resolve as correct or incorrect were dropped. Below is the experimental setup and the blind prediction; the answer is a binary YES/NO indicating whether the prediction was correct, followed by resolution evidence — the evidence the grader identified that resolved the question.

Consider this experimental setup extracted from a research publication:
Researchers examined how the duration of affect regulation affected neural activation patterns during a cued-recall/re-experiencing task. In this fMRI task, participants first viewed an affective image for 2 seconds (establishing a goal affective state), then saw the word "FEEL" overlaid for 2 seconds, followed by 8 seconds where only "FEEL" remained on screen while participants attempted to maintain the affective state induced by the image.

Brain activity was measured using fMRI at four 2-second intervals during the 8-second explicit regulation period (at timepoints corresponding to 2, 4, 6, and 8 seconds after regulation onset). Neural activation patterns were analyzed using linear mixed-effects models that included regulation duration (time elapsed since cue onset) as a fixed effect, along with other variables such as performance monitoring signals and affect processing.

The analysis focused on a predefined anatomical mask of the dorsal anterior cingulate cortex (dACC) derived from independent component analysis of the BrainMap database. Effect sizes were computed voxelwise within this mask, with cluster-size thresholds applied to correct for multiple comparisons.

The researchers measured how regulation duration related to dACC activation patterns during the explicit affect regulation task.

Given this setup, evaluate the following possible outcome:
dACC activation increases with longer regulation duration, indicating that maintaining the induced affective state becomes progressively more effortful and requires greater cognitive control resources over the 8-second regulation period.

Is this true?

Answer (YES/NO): NO